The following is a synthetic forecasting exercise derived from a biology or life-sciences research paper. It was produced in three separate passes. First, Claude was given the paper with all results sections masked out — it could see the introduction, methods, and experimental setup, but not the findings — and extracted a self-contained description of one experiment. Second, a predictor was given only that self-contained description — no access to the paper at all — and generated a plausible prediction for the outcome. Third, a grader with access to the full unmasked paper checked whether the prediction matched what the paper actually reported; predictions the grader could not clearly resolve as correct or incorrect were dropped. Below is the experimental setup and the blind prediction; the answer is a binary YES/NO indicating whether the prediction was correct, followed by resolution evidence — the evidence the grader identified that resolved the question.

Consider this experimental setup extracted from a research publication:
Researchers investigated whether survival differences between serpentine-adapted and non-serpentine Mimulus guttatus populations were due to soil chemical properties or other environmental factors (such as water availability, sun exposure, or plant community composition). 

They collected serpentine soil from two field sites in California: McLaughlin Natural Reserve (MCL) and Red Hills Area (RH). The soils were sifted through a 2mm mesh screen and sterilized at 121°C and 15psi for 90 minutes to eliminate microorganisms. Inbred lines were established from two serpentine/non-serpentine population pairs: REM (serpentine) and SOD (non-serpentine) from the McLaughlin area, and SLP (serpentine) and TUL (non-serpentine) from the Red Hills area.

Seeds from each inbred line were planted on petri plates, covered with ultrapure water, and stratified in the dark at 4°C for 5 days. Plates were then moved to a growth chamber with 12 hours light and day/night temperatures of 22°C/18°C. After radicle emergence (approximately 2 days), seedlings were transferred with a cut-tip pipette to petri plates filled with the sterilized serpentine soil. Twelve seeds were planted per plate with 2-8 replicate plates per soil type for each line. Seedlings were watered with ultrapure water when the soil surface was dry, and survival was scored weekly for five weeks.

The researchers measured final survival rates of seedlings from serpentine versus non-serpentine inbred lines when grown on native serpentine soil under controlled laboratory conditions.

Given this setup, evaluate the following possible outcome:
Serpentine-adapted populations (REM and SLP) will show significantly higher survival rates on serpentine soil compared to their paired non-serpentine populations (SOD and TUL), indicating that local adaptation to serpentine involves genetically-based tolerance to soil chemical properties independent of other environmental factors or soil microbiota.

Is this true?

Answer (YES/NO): YES